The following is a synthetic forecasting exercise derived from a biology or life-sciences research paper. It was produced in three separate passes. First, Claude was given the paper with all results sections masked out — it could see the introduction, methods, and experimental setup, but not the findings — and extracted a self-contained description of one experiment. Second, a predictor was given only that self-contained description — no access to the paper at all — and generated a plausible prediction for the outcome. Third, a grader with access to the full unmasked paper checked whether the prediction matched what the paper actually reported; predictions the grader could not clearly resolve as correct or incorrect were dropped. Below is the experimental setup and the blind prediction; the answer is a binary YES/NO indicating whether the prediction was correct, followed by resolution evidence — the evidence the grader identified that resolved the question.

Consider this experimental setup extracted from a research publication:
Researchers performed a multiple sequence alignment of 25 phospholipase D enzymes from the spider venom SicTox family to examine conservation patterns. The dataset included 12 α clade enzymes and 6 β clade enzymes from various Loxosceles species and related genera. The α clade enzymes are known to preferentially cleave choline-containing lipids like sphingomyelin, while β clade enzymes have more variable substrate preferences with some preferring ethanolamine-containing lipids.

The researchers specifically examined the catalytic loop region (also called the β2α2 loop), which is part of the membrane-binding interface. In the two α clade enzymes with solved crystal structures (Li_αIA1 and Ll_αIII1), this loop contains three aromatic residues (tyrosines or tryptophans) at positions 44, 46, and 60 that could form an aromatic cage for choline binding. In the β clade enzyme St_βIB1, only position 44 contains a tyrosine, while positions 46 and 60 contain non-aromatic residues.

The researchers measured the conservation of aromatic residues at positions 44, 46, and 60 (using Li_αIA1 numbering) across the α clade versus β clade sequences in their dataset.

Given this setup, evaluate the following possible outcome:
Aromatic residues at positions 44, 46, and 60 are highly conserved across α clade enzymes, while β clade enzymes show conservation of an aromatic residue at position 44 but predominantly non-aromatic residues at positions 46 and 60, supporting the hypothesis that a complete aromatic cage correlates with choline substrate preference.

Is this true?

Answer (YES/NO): NO